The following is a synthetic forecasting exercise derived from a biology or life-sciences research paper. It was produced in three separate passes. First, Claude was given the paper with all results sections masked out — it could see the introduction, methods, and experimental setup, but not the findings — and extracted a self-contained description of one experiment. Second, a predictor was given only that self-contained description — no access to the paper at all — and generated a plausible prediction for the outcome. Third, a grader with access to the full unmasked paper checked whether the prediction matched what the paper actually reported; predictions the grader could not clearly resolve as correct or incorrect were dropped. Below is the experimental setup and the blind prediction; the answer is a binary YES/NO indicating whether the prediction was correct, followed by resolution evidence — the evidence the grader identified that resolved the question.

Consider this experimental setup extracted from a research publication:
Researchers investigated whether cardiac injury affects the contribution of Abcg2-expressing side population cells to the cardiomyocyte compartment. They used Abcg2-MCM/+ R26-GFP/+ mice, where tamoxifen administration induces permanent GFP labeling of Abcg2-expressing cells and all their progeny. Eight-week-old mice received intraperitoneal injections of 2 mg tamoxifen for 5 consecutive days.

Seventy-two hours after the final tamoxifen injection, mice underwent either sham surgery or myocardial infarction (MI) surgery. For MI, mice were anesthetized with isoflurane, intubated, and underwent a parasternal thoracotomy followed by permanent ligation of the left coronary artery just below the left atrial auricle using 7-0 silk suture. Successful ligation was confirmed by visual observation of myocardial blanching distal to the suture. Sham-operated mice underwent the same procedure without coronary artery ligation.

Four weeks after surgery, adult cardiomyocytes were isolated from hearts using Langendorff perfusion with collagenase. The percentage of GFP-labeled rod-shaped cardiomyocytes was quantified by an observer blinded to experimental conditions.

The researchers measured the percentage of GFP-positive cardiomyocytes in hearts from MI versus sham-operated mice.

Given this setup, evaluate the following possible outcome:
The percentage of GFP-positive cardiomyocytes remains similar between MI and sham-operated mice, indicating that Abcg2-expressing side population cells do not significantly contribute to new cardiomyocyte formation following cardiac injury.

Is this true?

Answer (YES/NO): NO